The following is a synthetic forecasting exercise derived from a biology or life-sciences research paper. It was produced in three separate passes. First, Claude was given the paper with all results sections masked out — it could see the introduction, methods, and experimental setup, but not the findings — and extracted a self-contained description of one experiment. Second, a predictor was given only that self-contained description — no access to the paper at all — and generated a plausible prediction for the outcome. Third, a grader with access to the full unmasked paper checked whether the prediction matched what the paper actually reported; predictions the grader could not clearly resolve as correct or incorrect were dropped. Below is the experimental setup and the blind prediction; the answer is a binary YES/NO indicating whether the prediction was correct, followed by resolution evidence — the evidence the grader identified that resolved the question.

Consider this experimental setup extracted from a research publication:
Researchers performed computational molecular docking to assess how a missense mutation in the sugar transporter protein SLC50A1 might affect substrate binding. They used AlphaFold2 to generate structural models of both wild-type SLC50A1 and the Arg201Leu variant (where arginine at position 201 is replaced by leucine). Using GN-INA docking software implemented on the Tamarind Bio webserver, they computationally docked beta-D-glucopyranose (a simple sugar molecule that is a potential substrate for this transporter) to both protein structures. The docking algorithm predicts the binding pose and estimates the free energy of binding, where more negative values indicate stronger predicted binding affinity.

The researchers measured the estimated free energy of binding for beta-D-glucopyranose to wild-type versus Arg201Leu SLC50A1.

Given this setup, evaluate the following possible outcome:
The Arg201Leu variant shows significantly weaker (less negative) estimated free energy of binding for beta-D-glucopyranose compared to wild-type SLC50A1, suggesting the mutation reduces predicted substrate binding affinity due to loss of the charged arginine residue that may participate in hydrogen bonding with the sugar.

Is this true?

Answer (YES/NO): NO